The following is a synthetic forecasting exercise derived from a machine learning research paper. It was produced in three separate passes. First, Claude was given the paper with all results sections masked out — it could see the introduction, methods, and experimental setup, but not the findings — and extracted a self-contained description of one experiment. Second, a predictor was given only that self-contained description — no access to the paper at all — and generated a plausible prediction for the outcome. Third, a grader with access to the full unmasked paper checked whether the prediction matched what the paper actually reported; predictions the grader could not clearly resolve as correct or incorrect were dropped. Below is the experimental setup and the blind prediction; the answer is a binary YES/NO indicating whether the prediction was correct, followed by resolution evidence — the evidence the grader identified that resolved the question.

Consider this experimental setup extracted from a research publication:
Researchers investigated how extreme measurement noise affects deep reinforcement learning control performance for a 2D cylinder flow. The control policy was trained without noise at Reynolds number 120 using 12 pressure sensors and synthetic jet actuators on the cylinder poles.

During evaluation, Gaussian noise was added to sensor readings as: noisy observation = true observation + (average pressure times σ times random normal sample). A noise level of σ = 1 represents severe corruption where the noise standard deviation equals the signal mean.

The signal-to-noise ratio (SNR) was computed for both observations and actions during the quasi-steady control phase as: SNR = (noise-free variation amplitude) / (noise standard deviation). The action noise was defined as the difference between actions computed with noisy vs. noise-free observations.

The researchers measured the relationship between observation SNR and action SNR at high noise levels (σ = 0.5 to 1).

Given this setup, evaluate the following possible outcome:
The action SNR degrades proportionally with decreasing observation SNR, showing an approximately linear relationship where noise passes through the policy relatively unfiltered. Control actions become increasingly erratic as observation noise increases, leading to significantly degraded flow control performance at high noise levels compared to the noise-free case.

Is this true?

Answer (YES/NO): NO